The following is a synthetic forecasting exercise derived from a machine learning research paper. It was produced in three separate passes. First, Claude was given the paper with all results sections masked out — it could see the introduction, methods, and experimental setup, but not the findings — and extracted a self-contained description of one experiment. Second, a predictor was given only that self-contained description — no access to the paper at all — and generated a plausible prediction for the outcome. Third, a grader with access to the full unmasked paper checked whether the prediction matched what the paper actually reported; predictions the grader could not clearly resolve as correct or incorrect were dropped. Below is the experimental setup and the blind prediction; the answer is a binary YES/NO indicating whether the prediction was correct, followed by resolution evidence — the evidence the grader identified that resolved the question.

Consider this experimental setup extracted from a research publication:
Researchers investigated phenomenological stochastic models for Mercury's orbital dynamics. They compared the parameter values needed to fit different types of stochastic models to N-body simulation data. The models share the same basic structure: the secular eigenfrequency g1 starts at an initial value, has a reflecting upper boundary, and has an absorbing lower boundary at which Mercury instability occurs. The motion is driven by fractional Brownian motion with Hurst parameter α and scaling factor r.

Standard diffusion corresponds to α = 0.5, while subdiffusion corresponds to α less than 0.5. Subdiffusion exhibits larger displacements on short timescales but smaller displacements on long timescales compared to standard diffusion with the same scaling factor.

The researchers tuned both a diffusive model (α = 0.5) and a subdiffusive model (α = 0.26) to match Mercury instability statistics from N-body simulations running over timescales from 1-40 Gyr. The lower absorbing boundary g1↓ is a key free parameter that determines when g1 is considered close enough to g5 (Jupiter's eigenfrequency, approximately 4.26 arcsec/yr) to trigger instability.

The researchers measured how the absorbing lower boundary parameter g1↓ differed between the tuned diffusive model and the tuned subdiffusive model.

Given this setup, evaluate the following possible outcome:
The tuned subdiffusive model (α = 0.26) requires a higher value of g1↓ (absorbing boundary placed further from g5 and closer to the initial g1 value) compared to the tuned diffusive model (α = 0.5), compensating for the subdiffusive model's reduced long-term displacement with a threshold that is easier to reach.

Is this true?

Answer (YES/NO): YES